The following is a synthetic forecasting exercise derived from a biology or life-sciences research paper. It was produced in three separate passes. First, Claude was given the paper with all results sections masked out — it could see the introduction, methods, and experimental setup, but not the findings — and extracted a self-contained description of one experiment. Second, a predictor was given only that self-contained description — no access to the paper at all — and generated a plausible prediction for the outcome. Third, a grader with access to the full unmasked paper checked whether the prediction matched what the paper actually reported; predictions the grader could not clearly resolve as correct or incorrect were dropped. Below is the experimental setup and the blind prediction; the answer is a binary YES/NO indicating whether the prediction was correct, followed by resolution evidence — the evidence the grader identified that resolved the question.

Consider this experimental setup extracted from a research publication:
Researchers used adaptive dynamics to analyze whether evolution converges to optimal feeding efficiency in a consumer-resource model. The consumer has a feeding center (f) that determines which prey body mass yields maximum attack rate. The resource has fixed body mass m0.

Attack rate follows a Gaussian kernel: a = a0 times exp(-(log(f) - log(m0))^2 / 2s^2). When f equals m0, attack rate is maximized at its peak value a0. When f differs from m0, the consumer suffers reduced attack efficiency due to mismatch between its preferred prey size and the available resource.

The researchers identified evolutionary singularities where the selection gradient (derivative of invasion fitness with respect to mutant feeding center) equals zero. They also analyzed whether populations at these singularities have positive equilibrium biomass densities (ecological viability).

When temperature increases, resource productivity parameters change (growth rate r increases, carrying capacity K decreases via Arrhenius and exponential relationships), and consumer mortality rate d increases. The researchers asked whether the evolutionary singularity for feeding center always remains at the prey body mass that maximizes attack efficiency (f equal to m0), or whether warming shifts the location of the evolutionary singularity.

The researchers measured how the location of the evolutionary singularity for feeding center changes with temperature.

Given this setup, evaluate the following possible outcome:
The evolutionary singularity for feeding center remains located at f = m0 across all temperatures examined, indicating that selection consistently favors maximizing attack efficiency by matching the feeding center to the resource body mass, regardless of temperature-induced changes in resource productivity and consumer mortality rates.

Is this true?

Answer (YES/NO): NO